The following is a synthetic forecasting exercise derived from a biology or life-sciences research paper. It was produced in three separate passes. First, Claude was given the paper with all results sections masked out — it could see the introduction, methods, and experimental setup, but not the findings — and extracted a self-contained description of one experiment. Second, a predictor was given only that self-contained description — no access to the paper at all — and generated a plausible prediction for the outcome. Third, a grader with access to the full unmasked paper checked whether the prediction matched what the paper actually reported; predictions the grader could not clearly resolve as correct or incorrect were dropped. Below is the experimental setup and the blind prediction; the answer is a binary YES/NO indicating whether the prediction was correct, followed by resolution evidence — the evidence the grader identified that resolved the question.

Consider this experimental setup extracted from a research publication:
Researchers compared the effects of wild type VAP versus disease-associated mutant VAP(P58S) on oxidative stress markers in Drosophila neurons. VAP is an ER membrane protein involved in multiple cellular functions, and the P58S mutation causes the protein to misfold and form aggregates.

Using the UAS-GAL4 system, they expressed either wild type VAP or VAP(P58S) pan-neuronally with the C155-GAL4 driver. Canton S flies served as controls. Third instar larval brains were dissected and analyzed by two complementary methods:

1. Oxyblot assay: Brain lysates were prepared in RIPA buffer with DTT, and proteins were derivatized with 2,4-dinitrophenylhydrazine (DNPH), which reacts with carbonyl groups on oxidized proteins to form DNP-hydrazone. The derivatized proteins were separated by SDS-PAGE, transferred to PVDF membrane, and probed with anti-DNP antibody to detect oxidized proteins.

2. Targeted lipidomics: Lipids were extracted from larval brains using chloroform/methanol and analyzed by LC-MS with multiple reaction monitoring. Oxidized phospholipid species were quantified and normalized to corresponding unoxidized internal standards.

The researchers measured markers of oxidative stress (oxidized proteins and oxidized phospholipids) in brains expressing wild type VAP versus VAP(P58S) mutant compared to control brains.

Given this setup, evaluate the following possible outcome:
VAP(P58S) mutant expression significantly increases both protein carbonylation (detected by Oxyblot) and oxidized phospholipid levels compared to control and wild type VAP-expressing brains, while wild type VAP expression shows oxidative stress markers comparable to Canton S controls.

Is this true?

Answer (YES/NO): NO